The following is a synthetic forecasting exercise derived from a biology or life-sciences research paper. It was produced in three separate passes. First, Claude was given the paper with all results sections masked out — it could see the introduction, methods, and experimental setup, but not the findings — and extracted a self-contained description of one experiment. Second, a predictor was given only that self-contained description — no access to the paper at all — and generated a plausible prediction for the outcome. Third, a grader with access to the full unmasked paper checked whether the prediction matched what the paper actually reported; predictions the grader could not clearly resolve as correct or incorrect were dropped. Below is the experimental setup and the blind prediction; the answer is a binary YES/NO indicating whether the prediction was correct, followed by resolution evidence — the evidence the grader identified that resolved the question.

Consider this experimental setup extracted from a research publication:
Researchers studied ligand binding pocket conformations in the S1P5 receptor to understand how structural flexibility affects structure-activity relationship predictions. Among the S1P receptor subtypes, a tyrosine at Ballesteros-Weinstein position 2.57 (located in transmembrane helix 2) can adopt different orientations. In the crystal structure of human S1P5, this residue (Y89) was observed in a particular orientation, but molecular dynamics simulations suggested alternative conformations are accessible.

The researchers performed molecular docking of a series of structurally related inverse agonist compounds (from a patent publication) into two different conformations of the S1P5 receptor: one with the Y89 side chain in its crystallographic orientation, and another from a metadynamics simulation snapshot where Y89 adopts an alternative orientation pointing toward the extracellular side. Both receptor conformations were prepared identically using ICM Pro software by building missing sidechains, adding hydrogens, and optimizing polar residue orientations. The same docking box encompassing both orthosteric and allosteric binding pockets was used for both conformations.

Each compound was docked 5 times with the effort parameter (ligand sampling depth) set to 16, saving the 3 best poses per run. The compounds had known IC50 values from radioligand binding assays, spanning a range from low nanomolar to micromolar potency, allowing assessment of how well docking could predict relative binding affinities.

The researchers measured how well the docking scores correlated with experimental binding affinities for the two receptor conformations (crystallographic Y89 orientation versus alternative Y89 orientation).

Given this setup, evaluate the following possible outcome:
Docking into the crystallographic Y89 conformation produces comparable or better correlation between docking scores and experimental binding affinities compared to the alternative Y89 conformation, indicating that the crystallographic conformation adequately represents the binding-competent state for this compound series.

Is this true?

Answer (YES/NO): YES